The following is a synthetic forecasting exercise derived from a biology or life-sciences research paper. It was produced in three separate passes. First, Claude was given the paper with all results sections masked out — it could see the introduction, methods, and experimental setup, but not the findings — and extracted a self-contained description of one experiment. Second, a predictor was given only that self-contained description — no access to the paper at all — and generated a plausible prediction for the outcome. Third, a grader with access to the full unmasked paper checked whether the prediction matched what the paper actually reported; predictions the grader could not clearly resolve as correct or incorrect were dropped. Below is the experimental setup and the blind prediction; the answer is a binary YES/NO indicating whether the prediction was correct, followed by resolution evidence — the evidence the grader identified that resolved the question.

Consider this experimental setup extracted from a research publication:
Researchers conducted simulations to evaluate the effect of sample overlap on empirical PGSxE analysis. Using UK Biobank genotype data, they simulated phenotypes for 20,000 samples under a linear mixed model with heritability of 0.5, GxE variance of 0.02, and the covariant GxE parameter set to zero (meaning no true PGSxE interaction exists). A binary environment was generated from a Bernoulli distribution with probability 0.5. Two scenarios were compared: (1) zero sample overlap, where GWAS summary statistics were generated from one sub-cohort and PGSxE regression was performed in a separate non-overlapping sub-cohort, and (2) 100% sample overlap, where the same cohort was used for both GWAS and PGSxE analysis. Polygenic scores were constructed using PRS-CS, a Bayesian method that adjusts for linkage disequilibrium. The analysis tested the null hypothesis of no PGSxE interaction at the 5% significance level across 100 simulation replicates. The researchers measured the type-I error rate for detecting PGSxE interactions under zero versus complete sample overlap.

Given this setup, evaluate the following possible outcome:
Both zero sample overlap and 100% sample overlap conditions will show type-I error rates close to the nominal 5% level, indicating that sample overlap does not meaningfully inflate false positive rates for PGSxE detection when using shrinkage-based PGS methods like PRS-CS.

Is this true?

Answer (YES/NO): NO